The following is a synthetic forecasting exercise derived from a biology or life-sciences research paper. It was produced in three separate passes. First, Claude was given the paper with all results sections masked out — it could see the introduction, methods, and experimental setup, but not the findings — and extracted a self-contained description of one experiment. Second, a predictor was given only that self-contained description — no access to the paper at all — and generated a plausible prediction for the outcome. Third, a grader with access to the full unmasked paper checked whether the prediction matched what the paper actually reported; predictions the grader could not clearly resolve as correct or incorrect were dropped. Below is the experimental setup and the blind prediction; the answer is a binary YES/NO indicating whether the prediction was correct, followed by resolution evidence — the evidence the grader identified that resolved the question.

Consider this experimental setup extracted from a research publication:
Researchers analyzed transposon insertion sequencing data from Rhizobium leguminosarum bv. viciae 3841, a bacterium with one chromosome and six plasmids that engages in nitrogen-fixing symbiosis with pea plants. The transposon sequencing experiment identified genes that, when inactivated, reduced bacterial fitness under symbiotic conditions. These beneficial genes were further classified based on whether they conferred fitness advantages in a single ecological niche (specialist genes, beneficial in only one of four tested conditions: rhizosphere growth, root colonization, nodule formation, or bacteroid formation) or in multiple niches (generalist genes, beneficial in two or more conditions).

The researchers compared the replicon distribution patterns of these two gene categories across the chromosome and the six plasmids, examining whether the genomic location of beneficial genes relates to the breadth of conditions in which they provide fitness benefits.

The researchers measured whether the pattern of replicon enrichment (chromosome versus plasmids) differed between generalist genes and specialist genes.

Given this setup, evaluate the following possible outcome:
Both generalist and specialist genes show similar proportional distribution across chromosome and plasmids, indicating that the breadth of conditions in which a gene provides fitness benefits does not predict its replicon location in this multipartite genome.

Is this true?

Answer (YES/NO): NO